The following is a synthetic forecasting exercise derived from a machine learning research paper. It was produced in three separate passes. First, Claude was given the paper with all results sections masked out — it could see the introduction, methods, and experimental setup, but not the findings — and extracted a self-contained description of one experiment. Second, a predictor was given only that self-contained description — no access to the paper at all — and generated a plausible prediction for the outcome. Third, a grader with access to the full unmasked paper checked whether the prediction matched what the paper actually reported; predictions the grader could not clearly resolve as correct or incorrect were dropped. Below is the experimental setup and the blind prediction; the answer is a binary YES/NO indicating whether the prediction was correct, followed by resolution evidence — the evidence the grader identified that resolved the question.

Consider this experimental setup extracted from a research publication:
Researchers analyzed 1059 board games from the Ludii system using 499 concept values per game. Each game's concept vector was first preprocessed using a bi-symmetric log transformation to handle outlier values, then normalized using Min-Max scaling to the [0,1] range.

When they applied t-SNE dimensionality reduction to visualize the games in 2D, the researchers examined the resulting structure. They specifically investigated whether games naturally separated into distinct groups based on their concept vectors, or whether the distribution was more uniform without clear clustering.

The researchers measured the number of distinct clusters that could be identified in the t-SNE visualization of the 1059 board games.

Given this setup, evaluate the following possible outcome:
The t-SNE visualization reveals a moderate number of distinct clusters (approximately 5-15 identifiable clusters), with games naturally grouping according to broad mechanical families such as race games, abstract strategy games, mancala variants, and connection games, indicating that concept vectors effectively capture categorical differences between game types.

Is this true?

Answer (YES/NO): NO